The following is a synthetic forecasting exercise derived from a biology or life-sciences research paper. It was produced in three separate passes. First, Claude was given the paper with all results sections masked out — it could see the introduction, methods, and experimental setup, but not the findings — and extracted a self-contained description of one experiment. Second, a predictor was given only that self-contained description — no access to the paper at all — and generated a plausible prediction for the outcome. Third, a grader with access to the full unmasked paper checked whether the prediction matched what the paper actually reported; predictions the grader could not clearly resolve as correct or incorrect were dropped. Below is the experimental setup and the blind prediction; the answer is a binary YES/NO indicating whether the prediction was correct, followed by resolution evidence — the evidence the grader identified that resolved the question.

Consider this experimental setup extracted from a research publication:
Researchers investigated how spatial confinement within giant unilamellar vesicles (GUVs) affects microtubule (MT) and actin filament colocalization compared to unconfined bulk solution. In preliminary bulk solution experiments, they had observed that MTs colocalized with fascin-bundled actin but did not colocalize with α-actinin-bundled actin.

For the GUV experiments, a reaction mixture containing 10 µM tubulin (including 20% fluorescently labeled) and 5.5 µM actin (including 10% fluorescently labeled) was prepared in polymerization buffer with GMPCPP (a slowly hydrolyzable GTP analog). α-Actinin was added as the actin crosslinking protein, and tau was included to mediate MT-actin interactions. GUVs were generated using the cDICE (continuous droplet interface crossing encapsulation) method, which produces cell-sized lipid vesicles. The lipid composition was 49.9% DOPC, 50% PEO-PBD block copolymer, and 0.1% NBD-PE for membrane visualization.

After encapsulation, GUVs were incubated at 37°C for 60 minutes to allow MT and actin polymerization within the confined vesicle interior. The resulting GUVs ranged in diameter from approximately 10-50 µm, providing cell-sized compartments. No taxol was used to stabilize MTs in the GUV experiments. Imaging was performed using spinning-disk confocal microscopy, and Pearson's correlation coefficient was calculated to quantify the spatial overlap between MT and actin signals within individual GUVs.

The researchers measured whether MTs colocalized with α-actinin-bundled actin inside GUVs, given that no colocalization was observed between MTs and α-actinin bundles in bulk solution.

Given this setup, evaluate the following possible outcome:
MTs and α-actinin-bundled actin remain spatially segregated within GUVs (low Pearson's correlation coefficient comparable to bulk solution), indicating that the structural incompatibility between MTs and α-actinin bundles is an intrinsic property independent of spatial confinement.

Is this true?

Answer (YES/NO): NO